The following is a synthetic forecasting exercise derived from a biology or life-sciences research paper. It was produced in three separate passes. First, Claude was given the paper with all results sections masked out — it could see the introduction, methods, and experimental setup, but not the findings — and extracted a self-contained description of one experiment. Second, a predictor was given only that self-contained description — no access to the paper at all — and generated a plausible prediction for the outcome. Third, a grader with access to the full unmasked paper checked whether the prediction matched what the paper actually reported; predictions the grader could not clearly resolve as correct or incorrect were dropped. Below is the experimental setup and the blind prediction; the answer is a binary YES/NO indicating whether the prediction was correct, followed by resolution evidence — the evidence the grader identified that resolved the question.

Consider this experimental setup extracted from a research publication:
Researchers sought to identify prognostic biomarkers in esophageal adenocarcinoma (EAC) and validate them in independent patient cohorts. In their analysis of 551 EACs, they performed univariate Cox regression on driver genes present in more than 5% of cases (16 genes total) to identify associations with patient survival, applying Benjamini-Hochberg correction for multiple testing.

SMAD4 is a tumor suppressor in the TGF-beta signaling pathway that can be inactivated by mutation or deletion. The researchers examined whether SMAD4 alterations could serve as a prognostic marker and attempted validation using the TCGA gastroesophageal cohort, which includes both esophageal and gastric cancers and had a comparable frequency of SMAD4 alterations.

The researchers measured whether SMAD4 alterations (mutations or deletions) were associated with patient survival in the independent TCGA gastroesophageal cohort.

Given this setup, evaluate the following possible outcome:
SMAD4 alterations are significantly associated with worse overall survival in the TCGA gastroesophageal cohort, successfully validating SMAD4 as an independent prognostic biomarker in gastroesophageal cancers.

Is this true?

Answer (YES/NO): YES